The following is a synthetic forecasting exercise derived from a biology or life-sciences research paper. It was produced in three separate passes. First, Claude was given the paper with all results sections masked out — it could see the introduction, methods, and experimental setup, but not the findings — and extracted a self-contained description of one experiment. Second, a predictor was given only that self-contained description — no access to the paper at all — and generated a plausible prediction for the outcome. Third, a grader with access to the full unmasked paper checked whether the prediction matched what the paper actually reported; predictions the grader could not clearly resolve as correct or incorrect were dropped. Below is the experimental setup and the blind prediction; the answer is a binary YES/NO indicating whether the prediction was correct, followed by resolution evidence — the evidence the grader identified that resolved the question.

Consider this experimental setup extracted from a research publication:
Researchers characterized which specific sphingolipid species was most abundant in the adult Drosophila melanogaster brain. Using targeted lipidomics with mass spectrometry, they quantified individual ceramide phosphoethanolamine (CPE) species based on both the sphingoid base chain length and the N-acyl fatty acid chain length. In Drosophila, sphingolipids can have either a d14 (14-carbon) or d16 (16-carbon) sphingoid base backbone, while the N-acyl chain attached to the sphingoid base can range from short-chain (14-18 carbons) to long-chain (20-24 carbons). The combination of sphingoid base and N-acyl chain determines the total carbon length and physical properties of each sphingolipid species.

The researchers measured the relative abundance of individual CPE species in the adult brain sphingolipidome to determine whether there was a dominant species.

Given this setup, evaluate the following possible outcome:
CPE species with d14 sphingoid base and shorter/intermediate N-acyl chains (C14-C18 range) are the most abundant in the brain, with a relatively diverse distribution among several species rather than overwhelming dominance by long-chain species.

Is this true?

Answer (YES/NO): NO